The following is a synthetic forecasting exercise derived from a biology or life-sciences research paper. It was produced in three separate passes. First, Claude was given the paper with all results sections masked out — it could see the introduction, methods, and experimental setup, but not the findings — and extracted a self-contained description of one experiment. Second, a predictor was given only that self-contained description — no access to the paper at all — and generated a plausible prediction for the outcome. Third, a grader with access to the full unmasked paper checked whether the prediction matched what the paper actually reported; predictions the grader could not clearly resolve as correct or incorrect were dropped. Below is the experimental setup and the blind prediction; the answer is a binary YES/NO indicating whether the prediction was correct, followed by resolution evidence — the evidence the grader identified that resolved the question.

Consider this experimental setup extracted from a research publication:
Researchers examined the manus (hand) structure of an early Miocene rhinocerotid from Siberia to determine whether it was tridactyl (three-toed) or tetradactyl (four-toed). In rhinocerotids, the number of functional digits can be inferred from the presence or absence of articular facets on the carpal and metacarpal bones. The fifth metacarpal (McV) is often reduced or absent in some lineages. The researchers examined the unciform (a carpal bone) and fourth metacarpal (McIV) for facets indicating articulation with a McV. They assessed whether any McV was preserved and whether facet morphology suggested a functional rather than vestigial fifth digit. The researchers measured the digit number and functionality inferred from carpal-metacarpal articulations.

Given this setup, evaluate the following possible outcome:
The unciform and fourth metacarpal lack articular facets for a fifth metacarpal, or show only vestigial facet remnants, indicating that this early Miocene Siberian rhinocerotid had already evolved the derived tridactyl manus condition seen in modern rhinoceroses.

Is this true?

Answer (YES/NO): NO